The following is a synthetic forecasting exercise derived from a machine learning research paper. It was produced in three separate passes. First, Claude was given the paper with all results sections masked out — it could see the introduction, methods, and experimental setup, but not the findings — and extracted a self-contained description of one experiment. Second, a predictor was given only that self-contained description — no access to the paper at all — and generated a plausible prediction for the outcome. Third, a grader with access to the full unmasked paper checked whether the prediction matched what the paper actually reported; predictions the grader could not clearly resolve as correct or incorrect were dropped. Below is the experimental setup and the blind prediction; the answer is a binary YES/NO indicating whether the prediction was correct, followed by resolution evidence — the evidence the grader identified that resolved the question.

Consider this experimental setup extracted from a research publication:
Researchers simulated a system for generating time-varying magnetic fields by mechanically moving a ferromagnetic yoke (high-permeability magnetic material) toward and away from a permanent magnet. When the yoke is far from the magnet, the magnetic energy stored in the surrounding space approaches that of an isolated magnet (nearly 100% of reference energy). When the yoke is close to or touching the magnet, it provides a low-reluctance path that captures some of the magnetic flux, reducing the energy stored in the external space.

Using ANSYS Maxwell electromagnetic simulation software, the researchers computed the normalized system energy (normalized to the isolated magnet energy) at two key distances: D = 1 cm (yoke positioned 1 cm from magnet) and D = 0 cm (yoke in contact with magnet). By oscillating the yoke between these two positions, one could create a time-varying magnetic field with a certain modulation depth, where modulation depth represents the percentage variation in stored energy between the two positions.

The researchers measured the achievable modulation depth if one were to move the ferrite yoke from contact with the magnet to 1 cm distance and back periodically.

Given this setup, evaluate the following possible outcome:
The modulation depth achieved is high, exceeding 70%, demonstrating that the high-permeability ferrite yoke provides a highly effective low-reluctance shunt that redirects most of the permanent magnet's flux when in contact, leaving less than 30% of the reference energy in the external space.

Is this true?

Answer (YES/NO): NO